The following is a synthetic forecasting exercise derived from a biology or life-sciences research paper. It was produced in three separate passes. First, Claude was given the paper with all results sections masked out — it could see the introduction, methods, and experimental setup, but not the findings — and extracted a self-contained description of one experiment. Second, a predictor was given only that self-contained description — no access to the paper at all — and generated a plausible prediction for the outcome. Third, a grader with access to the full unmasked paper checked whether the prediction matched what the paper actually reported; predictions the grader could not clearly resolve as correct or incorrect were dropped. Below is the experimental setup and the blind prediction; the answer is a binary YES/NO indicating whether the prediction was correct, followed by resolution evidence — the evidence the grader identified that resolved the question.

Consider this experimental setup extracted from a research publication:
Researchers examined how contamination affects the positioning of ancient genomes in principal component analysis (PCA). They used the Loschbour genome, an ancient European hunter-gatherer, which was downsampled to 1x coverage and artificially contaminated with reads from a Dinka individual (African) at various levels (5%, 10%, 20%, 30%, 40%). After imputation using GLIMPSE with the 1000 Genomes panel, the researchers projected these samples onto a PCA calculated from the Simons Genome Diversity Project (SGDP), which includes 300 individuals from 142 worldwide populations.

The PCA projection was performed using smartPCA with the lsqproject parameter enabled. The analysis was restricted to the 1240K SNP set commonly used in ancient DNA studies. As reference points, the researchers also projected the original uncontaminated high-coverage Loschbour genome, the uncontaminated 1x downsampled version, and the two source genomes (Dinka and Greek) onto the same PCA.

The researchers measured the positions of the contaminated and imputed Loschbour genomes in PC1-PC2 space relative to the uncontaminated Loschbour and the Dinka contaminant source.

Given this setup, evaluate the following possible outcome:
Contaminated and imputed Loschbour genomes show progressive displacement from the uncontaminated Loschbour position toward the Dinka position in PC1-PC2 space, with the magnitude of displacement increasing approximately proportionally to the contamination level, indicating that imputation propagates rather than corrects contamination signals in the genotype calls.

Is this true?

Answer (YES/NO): YES